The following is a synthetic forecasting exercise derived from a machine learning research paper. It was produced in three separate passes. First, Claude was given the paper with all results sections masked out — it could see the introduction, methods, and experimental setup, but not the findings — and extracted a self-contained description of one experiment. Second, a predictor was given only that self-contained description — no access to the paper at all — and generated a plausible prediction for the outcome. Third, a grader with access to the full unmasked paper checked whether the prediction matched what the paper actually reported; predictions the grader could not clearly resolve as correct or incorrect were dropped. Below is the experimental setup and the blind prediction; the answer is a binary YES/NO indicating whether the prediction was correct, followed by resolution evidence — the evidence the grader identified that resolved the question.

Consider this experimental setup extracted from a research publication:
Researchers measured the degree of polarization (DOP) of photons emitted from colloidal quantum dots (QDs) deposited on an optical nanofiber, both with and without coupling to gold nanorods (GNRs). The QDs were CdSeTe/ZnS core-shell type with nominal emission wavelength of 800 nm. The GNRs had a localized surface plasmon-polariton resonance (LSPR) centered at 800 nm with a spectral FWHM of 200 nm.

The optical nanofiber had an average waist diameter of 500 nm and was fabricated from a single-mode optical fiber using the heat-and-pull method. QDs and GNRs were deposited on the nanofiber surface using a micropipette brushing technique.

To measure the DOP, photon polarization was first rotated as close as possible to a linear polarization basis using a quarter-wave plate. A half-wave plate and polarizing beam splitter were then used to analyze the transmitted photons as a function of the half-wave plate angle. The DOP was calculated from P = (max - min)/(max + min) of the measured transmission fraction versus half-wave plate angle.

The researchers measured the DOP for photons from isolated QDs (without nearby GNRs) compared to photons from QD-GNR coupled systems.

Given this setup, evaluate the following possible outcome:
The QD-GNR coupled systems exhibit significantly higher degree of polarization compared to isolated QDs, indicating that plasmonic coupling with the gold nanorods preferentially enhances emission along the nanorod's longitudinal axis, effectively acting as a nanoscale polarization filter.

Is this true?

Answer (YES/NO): YES